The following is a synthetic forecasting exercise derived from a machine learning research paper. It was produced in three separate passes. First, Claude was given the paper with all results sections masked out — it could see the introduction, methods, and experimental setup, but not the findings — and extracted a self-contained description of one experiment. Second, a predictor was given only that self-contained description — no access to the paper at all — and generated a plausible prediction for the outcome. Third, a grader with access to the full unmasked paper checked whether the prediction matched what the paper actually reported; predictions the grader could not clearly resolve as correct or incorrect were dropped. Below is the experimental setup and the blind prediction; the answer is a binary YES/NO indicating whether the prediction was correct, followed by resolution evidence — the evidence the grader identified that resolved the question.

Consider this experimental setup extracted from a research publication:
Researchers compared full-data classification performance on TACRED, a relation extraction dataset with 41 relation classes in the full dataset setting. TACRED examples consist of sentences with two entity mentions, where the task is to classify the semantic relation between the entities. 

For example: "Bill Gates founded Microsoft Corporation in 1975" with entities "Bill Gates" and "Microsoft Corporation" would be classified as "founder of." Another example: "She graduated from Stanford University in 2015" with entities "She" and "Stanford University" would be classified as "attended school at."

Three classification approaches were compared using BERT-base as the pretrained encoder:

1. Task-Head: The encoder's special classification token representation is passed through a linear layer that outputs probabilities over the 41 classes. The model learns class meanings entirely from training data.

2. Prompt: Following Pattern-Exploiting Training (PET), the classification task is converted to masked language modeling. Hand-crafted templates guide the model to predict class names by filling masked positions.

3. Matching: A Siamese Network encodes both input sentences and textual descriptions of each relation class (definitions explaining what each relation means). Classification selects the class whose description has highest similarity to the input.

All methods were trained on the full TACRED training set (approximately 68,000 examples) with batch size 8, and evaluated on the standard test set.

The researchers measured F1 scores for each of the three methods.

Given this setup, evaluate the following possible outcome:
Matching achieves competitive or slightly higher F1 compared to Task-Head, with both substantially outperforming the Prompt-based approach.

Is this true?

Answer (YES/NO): NO